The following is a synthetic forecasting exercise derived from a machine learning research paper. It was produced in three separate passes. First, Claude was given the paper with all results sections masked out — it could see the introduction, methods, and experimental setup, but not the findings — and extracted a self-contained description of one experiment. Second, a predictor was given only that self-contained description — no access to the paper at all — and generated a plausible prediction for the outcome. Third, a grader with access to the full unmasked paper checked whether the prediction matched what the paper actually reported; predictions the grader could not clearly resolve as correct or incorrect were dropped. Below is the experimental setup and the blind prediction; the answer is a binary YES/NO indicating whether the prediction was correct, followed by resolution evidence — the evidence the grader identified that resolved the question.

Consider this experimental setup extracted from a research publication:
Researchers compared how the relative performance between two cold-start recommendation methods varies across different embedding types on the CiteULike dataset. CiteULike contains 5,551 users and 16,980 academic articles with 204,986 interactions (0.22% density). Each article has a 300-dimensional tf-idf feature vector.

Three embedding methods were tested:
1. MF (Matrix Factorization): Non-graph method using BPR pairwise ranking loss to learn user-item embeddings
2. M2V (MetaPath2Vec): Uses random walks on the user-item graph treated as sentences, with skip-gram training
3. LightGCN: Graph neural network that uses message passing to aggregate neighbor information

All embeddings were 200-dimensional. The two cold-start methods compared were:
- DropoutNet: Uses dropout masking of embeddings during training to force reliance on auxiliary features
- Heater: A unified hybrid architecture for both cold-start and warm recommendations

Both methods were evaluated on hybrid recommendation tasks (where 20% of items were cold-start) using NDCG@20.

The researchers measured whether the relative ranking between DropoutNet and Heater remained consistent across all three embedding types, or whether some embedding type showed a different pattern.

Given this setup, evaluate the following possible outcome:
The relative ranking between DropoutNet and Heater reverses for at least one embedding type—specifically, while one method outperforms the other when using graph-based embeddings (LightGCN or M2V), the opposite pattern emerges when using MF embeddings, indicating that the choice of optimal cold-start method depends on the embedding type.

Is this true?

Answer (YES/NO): NO